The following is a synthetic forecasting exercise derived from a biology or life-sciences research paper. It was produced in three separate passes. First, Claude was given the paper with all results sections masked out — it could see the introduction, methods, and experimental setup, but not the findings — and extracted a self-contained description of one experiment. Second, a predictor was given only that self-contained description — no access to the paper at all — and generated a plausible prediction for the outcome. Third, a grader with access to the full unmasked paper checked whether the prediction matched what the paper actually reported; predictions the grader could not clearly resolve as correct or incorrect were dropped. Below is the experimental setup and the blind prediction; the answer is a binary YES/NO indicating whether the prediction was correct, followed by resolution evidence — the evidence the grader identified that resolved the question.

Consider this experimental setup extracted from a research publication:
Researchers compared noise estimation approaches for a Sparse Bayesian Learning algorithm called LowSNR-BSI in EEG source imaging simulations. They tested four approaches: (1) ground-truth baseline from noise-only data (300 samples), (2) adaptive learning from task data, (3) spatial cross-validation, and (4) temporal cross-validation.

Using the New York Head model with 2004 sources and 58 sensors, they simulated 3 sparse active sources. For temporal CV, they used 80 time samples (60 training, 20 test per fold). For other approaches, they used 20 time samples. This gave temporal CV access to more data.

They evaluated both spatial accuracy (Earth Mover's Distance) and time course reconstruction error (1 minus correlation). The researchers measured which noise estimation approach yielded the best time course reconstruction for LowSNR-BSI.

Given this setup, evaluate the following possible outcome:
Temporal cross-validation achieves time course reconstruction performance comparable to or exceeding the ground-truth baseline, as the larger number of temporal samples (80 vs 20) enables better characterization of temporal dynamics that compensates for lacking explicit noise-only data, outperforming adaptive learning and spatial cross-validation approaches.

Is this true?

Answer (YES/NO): NO